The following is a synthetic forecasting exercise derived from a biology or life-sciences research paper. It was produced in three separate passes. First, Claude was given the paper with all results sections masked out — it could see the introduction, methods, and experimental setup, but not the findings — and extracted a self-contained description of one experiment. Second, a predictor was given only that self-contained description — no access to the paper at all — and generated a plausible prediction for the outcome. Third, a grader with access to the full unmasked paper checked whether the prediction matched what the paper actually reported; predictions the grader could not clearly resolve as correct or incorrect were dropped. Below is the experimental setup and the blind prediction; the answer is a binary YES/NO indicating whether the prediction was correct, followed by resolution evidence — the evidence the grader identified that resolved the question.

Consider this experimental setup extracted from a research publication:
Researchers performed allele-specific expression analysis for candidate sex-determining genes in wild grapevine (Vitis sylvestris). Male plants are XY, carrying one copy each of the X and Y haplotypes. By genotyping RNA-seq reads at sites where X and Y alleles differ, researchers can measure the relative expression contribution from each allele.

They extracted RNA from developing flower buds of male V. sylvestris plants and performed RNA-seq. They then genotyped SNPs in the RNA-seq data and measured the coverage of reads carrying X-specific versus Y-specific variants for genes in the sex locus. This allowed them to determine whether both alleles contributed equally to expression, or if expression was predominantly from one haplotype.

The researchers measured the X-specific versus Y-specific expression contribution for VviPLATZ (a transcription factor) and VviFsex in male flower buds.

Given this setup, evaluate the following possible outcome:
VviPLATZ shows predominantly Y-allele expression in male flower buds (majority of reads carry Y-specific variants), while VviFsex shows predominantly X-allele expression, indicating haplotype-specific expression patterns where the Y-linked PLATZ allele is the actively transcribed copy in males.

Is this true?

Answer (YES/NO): NO